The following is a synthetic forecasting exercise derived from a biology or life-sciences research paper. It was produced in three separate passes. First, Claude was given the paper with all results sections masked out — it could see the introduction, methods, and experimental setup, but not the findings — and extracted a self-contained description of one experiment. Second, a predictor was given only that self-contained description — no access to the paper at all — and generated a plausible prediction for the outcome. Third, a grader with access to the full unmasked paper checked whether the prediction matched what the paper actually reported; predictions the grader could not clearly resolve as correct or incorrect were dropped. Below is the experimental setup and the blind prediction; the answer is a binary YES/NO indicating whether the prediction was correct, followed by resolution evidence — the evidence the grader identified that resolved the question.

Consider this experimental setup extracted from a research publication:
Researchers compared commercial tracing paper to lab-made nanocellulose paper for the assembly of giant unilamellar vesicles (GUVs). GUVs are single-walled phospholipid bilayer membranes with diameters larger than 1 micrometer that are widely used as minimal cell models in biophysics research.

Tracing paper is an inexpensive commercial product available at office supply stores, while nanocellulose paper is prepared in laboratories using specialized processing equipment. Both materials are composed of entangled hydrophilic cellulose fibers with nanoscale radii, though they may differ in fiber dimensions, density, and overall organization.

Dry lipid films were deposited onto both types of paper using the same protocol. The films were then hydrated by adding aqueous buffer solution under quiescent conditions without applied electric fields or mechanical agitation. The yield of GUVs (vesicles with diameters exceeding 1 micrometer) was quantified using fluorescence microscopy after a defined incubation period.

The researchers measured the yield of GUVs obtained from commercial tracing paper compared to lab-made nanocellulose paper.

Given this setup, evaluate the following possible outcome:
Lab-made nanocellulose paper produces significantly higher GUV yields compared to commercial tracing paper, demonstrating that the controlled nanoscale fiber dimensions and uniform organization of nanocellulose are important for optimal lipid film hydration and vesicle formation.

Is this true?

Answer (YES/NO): NO